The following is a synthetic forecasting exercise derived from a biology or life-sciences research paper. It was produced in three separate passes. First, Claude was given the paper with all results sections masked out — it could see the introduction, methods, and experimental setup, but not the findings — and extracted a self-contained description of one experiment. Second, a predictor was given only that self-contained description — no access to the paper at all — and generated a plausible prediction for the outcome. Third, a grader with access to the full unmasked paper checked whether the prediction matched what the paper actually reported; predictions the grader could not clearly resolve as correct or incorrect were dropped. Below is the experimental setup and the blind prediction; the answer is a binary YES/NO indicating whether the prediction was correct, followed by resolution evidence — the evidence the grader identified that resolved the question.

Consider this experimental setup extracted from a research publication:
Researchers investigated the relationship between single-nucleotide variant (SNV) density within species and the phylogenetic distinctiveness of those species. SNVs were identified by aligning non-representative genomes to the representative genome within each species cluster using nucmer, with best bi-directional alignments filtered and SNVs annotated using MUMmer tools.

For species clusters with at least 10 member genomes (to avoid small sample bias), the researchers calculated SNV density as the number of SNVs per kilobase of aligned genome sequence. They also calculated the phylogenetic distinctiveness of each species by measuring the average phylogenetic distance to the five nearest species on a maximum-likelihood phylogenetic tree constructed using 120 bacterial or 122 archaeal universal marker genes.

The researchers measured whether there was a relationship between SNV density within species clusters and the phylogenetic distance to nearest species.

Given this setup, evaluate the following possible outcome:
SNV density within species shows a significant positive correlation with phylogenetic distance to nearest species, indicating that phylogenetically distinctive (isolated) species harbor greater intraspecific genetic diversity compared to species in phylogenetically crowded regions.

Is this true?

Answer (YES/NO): NO